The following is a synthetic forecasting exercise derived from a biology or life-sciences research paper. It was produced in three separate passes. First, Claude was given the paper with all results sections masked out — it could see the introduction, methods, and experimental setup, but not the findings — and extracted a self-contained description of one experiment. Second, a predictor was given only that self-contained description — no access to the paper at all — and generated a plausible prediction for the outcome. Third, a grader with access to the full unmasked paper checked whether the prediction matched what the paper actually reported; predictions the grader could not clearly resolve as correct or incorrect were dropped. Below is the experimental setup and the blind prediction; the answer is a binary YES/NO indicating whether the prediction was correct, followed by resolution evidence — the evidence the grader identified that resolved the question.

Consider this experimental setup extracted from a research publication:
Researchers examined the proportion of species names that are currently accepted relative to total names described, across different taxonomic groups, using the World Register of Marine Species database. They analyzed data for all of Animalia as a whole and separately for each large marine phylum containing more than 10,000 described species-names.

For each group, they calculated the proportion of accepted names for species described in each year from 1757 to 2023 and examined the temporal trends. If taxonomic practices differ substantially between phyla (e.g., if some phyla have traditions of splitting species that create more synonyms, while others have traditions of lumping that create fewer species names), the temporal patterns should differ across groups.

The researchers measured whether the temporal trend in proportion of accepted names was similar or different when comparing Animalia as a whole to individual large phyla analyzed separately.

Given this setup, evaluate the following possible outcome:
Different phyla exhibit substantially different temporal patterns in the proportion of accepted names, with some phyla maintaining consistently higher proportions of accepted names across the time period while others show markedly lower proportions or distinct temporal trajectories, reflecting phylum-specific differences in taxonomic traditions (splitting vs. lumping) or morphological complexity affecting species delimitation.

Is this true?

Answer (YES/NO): NO